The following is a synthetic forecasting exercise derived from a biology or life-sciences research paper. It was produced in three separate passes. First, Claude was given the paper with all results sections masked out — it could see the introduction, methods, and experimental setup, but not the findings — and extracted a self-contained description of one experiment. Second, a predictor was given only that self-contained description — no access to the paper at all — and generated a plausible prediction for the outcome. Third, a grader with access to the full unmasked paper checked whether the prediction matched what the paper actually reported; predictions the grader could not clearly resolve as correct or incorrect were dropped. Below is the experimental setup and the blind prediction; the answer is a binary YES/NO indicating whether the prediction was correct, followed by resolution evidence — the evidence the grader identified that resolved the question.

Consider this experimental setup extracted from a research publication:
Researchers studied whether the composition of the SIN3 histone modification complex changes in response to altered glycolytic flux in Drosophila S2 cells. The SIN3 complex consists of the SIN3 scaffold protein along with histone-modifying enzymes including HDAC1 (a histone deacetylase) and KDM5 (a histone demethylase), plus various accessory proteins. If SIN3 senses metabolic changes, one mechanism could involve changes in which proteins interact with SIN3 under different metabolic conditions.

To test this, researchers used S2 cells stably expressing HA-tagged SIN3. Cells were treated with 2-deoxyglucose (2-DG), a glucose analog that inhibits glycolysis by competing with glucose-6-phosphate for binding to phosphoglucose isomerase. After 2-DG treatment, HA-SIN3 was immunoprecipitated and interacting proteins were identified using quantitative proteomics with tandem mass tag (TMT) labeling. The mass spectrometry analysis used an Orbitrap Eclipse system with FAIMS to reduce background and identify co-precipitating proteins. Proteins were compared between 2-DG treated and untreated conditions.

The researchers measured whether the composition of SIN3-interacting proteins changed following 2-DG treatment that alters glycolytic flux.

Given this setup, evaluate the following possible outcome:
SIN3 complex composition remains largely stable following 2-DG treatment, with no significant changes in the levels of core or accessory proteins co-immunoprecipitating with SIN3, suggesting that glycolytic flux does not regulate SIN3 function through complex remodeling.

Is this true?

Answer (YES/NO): YES